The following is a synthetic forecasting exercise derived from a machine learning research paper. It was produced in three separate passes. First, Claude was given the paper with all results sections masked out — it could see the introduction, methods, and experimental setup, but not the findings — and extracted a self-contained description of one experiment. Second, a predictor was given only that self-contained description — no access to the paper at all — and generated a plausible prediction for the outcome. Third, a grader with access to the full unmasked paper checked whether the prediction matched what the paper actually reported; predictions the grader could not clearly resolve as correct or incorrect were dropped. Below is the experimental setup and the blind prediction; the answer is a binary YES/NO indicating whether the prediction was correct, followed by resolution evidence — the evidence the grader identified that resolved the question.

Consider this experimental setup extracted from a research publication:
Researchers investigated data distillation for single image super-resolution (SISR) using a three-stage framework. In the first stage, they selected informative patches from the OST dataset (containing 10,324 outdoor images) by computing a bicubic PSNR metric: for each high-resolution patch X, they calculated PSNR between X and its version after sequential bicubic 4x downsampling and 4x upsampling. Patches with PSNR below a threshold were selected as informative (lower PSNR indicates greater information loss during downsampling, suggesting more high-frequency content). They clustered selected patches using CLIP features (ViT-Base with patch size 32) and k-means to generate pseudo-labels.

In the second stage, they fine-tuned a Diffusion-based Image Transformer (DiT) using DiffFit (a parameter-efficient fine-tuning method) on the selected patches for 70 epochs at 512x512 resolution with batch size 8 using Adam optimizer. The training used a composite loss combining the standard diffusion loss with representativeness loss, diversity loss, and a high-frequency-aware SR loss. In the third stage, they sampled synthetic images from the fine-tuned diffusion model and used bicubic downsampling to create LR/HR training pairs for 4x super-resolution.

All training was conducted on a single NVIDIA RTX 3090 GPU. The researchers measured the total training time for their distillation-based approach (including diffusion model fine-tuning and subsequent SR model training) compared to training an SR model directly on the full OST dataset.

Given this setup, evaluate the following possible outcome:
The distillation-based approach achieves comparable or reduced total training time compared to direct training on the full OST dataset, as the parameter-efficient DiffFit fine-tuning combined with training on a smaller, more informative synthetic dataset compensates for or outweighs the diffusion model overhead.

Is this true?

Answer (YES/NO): YES